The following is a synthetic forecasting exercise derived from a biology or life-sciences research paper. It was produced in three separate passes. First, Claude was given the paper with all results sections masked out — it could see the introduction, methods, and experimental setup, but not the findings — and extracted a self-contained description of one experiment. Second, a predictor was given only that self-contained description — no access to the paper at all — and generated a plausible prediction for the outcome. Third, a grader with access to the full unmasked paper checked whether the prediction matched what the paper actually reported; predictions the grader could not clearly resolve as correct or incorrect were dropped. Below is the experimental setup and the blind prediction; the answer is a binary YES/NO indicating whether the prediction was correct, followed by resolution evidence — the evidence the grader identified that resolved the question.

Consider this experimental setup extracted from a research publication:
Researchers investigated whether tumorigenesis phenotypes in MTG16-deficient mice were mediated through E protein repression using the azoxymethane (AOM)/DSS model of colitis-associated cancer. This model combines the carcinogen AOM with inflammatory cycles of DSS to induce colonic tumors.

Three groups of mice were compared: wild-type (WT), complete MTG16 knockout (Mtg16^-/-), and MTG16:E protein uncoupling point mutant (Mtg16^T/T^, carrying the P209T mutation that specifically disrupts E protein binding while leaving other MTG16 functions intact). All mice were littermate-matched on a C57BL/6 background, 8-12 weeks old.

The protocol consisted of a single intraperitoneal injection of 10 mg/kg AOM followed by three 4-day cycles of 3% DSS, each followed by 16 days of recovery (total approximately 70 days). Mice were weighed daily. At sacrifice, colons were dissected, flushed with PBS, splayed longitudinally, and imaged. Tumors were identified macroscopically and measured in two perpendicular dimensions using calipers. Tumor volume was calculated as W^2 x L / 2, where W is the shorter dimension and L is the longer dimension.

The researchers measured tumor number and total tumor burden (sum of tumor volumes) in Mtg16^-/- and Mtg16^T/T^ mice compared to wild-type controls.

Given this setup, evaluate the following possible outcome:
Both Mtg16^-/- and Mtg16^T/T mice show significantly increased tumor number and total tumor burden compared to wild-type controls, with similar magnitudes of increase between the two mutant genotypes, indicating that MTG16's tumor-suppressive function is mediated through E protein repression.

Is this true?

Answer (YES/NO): NO